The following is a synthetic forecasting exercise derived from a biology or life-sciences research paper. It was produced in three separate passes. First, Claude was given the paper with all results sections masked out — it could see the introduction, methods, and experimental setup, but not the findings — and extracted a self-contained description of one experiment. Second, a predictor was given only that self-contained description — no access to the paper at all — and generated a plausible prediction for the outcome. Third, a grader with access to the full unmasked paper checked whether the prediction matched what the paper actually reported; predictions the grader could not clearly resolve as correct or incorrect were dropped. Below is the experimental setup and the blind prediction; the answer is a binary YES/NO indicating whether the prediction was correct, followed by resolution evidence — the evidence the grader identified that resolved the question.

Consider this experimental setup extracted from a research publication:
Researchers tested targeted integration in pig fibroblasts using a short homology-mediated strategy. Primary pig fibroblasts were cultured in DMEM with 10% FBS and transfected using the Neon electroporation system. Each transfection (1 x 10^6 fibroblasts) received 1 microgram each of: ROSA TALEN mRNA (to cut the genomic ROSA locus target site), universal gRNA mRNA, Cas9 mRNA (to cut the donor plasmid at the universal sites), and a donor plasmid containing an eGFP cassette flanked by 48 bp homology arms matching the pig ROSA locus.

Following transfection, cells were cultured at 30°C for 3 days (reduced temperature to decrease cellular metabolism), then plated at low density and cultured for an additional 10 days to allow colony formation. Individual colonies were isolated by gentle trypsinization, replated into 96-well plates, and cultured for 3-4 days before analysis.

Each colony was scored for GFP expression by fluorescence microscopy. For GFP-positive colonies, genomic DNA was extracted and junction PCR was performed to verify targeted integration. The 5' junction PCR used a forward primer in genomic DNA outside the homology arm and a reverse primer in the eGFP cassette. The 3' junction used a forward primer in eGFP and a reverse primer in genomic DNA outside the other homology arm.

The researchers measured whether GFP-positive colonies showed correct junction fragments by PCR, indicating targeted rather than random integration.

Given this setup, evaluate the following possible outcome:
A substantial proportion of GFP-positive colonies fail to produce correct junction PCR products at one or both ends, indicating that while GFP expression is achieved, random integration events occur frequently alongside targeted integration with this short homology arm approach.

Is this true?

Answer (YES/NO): YES